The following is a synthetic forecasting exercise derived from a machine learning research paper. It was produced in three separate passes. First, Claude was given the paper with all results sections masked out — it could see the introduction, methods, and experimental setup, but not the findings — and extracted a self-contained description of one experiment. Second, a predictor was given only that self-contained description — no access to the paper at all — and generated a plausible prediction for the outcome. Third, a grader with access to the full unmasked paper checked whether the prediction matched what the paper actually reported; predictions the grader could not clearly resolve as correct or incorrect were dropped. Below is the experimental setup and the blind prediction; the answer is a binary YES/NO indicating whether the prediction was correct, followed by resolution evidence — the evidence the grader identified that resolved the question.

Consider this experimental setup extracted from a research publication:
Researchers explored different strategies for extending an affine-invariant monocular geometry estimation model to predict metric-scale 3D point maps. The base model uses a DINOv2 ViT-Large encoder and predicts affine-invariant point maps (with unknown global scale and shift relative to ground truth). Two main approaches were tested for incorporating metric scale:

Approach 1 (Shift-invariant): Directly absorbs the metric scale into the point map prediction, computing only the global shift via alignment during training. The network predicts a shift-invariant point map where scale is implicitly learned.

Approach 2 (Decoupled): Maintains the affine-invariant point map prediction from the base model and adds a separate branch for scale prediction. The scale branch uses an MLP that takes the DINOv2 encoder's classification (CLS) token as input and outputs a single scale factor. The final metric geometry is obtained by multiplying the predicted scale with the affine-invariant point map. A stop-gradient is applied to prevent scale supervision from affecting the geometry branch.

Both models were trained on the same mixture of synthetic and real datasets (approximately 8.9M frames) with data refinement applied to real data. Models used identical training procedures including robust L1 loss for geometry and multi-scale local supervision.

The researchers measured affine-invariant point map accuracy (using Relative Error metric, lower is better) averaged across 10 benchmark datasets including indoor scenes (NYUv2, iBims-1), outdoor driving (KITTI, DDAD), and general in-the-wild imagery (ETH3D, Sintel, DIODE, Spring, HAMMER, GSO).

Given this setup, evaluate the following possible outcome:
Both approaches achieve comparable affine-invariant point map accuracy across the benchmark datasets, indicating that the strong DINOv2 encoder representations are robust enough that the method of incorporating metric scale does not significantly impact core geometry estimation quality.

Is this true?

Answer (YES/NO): NO